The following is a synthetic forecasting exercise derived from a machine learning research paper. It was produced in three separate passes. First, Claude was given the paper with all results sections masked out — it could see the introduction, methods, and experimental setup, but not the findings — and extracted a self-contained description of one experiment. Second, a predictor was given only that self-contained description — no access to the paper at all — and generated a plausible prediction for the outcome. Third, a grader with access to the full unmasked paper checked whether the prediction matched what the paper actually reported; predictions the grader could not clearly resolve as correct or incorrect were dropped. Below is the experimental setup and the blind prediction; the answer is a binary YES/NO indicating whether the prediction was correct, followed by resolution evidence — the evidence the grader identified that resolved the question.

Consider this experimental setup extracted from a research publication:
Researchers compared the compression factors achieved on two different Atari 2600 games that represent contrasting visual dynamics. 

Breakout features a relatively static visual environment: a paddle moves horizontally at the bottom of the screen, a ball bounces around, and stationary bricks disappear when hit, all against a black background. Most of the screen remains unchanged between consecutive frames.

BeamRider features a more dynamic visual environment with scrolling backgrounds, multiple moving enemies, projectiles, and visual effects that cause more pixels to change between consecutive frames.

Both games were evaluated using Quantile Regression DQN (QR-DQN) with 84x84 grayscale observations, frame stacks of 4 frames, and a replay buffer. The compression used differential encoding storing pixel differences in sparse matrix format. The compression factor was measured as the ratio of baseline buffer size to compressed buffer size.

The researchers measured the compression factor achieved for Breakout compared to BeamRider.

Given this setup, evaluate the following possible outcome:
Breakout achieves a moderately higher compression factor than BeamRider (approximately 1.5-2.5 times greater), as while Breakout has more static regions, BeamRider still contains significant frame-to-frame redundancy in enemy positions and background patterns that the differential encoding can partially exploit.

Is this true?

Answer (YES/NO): NO